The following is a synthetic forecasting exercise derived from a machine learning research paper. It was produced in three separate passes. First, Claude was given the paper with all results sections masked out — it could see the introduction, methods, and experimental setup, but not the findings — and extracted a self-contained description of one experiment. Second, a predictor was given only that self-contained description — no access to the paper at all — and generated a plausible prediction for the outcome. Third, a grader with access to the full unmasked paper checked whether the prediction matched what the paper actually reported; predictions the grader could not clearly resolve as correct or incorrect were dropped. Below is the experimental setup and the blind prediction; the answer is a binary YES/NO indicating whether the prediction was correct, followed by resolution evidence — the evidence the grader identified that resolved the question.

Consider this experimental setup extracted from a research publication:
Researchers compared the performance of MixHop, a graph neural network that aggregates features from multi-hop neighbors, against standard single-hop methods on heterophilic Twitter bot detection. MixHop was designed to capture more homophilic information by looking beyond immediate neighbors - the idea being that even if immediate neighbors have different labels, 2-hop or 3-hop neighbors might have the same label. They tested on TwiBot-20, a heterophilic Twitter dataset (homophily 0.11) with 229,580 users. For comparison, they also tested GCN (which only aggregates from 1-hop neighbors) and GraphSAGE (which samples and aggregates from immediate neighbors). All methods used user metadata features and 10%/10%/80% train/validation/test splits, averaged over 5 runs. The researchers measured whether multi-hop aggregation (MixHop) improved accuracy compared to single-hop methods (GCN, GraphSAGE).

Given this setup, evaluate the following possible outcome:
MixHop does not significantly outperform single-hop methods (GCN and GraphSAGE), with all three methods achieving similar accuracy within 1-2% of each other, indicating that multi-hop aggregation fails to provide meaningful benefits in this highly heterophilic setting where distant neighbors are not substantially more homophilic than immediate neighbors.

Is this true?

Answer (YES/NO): NO